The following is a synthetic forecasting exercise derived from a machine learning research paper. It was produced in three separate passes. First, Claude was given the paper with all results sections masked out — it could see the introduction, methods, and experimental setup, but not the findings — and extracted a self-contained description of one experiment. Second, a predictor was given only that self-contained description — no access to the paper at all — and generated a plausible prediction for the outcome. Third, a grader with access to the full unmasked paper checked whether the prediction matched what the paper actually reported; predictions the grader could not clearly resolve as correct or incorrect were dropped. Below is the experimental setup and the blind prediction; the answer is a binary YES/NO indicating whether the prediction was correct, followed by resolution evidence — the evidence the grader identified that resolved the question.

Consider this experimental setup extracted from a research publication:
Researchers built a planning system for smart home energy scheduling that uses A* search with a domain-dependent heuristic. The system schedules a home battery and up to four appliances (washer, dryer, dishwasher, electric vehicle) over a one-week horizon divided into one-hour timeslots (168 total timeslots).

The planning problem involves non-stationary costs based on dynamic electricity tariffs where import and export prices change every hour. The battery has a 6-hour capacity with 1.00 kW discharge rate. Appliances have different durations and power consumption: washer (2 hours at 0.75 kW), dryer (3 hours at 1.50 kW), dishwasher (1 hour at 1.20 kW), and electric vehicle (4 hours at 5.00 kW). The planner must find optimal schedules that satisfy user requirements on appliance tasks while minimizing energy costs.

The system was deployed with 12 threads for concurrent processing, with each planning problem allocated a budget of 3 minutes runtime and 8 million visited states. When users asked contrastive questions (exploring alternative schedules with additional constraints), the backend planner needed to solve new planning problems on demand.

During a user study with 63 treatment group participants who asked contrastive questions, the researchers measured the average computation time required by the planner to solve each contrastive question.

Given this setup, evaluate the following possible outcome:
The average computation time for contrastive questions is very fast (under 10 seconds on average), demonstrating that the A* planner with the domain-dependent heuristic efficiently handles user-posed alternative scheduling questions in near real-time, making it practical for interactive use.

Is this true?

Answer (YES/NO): NO